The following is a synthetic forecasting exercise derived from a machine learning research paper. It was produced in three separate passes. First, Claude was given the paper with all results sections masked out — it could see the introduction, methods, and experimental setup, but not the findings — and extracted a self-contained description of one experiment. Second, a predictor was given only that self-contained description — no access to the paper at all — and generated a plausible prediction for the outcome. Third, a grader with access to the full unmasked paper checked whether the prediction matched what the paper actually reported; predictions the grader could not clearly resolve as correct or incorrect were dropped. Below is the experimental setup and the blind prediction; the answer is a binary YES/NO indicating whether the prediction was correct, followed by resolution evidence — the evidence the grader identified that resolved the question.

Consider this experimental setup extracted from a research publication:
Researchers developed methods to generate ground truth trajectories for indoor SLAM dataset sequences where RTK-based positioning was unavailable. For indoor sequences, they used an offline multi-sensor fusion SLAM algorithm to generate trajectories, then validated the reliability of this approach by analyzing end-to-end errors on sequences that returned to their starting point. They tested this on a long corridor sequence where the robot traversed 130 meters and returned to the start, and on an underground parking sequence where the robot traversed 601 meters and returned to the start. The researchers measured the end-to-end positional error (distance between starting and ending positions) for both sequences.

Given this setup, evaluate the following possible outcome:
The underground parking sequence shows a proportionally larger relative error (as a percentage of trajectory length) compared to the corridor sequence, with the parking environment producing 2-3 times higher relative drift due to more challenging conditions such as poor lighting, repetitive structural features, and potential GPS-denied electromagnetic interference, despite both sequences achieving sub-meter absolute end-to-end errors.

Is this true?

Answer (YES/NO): NO